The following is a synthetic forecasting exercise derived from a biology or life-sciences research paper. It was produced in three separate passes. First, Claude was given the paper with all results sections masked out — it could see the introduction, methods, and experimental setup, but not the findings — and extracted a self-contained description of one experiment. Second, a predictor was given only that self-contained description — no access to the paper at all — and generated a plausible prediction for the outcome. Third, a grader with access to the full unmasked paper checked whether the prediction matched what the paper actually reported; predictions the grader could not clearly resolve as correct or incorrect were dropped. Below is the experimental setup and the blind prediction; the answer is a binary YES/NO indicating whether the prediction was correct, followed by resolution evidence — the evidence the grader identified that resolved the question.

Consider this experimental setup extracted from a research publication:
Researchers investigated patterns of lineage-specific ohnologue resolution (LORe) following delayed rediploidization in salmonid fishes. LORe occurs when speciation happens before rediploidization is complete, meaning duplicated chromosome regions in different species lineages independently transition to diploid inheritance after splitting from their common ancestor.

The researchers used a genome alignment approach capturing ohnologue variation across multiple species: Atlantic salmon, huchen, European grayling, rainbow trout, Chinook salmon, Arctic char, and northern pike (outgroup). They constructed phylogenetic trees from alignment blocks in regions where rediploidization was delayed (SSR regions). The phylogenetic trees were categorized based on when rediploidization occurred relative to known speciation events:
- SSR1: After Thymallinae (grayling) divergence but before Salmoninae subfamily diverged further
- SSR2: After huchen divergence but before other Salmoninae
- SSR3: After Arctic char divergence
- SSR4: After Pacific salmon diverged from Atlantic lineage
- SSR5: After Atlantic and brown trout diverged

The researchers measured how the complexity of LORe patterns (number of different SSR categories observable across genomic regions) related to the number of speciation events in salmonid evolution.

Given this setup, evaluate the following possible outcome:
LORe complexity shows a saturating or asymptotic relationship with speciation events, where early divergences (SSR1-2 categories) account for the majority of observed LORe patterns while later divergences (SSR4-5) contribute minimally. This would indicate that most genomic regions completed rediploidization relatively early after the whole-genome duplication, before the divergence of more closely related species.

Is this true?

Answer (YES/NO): YES